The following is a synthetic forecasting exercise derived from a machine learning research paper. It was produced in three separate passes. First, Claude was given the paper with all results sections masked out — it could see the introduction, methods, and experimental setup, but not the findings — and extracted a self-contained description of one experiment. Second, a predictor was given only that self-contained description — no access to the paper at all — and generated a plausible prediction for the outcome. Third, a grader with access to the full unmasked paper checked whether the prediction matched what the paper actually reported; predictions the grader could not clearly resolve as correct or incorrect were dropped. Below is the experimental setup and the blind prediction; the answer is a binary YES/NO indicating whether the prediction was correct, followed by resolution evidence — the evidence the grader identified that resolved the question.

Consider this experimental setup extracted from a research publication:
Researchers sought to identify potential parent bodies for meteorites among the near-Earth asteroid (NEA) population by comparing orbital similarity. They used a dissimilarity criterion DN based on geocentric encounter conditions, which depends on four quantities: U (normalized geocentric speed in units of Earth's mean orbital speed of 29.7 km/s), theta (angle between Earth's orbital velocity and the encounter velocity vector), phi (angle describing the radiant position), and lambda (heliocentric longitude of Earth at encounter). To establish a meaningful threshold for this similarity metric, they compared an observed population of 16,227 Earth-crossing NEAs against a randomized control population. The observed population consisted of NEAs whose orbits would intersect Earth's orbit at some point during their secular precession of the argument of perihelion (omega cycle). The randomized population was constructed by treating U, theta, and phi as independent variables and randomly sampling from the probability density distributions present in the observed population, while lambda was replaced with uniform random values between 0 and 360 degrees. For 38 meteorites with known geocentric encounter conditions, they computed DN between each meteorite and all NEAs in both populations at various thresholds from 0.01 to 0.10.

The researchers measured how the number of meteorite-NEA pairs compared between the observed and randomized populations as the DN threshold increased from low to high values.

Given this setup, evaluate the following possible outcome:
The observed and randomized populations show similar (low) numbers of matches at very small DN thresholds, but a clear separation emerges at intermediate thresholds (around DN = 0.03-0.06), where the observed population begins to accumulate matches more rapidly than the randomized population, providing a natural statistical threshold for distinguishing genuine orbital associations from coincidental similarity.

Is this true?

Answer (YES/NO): YES